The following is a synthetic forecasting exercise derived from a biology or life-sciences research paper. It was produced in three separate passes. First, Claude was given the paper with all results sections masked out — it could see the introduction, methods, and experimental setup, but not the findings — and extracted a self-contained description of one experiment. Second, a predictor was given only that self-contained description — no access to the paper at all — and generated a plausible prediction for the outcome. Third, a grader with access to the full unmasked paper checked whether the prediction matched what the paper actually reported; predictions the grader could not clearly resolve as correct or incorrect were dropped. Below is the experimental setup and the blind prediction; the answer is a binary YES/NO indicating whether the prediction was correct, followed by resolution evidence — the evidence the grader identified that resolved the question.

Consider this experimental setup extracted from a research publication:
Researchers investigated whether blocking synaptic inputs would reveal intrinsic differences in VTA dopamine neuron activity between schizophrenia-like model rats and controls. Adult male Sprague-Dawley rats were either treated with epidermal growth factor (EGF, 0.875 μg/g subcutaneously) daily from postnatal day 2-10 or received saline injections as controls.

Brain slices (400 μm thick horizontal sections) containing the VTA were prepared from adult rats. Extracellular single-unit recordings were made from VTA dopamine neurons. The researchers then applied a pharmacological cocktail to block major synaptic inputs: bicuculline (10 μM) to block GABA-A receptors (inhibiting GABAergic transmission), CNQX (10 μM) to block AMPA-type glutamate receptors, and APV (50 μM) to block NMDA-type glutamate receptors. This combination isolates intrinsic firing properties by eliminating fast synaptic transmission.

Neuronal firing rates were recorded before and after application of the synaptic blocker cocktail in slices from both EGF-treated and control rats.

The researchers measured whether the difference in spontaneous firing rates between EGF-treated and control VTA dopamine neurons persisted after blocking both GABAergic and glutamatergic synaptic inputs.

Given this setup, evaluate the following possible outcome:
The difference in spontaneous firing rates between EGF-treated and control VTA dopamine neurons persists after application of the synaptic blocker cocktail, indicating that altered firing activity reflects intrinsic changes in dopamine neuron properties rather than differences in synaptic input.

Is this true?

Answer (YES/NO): NO